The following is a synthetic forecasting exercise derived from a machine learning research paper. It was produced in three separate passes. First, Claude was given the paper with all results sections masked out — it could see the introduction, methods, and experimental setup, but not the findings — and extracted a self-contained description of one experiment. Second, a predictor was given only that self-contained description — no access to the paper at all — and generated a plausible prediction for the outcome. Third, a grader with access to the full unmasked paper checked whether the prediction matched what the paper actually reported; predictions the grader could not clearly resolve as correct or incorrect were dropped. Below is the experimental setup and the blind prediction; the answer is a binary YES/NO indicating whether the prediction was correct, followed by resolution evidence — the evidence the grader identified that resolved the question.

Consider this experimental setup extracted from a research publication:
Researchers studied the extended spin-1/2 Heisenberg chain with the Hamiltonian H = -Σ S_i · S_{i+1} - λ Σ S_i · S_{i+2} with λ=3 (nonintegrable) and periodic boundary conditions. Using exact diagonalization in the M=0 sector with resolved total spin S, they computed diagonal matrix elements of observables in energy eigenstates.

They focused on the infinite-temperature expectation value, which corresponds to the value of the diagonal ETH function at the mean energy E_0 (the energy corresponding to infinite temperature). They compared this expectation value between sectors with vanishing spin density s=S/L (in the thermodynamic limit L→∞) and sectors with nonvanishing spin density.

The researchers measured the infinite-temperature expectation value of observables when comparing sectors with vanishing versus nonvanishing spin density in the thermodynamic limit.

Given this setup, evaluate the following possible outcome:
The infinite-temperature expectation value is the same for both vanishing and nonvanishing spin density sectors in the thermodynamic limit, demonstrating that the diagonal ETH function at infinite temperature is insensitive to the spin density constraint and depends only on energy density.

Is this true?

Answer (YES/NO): NO